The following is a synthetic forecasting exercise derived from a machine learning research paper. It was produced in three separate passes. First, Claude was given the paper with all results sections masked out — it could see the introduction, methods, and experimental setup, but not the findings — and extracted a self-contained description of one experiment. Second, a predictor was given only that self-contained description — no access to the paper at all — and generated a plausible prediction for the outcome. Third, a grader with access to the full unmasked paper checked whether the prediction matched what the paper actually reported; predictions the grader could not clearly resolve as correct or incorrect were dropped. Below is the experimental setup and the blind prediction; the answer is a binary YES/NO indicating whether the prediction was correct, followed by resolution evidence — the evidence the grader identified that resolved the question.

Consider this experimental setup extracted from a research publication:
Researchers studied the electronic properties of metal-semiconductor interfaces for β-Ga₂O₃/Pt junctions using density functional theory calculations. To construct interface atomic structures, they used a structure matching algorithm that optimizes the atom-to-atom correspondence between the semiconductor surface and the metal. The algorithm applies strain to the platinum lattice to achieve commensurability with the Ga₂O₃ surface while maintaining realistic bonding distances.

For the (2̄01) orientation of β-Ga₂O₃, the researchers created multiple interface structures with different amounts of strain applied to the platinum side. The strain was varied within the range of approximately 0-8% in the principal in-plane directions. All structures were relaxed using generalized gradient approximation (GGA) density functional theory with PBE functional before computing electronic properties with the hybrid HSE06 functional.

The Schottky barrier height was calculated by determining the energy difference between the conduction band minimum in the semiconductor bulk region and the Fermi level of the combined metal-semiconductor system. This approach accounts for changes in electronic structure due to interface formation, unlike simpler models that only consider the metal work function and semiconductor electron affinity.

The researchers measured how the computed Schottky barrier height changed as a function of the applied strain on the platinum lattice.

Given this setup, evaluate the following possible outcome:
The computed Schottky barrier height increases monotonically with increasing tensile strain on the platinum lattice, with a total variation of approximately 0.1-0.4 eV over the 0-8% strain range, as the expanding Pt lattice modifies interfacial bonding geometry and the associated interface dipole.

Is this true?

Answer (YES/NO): NO